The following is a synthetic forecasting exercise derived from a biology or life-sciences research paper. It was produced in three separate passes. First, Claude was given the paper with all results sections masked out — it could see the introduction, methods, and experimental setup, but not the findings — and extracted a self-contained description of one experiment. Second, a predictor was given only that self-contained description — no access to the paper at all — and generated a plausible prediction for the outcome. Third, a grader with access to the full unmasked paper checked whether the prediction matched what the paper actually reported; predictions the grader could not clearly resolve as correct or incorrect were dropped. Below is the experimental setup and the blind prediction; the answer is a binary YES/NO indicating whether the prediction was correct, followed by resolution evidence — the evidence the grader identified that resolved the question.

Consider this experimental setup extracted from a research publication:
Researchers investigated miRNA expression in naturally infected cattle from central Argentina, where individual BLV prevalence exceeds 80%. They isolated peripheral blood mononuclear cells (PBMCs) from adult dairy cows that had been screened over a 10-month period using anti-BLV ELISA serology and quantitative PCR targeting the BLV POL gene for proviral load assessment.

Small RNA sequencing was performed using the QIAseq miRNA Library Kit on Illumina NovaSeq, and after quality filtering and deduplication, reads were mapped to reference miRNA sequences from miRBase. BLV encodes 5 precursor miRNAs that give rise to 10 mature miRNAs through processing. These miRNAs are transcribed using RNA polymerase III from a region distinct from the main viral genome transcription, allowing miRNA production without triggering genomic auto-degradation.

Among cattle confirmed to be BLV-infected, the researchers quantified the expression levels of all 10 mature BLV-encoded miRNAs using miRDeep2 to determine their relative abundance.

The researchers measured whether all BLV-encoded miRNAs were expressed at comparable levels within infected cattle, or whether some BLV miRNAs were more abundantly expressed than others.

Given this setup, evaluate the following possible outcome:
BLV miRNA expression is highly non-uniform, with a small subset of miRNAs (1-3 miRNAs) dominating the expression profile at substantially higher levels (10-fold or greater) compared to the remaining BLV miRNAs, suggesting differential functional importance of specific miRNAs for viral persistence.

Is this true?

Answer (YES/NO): YES